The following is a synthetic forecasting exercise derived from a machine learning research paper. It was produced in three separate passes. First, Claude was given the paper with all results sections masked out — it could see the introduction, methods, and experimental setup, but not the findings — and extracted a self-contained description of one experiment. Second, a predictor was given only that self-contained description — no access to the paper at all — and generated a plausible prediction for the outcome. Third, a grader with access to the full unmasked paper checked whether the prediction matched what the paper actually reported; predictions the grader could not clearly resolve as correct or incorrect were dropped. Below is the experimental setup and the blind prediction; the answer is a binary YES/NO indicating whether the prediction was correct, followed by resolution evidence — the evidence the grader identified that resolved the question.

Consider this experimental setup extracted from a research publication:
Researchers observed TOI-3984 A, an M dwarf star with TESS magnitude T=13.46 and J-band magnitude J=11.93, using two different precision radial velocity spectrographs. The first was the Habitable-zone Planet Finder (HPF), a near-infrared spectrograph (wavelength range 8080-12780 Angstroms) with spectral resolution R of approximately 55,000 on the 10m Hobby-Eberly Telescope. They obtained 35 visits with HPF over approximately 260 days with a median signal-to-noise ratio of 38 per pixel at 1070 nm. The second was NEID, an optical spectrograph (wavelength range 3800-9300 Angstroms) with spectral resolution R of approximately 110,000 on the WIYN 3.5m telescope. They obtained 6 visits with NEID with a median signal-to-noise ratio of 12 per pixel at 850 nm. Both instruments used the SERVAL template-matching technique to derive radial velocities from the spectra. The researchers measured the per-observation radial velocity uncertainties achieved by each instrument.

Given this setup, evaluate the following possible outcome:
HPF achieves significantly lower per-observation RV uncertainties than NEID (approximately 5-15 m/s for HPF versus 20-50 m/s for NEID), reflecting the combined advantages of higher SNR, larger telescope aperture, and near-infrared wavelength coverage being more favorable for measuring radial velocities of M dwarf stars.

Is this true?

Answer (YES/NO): NO